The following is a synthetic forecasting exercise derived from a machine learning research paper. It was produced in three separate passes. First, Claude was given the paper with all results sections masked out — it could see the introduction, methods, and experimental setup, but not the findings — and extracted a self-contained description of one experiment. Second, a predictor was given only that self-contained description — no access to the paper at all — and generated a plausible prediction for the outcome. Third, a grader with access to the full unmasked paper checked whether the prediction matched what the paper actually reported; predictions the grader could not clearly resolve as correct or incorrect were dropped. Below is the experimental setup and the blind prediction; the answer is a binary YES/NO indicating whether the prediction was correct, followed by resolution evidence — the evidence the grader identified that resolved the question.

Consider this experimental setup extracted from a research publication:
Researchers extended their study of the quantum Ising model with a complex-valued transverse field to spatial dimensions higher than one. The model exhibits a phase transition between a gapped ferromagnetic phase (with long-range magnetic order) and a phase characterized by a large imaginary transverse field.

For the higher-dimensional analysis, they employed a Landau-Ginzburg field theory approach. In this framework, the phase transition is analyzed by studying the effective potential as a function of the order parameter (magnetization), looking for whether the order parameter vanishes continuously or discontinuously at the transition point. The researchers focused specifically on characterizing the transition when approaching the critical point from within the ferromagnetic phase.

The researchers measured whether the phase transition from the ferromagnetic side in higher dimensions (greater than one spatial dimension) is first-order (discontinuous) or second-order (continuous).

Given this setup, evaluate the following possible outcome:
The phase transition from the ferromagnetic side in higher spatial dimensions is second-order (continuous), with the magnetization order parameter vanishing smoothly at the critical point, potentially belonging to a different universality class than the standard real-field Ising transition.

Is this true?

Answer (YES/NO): NO